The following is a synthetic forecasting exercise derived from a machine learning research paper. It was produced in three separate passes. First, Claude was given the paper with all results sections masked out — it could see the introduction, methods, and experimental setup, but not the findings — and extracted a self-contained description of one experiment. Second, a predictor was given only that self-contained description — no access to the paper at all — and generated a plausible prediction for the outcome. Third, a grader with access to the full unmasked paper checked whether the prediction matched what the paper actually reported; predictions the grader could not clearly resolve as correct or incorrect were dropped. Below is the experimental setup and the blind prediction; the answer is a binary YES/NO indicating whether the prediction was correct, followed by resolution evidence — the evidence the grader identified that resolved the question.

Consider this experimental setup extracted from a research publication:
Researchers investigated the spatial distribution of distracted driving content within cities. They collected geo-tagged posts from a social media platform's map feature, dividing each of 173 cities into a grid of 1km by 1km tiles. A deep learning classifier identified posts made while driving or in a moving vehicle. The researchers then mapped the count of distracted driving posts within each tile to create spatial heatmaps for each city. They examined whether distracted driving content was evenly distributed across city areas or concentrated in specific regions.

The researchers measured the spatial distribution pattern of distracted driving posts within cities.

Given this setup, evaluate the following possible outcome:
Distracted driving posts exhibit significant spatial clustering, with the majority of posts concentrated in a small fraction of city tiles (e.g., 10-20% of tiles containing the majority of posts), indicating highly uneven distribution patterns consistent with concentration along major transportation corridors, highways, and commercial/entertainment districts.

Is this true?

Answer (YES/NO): NO